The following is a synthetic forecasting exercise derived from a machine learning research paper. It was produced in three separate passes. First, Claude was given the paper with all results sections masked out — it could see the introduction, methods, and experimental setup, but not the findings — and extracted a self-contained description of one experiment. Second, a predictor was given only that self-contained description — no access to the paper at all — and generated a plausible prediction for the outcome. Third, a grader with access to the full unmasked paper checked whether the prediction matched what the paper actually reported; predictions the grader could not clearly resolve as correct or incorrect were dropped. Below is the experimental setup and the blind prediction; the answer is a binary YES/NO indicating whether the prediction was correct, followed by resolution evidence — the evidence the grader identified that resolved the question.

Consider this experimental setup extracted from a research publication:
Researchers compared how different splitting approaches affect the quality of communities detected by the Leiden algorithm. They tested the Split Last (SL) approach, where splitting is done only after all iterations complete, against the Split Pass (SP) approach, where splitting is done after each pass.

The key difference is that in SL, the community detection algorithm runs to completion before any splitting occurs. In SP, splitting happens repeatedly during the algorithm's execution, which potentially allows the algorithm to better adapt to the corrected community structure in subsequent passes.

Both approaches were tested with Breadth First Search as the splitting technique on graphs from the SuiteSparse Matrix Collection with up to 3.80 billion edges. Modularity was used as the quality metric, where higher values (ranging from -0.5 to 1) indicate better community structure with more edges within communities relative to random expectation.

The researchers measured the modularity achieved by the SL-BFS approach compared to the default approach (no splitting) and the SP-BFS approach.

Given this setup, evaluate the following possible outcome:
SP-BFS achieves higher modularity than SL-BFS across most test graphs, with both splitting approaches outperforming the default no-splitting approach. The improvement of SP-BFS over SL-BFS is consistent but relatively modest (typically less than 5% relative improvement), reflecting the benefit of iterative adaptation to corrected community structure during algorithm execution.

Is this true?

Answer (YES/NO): NO